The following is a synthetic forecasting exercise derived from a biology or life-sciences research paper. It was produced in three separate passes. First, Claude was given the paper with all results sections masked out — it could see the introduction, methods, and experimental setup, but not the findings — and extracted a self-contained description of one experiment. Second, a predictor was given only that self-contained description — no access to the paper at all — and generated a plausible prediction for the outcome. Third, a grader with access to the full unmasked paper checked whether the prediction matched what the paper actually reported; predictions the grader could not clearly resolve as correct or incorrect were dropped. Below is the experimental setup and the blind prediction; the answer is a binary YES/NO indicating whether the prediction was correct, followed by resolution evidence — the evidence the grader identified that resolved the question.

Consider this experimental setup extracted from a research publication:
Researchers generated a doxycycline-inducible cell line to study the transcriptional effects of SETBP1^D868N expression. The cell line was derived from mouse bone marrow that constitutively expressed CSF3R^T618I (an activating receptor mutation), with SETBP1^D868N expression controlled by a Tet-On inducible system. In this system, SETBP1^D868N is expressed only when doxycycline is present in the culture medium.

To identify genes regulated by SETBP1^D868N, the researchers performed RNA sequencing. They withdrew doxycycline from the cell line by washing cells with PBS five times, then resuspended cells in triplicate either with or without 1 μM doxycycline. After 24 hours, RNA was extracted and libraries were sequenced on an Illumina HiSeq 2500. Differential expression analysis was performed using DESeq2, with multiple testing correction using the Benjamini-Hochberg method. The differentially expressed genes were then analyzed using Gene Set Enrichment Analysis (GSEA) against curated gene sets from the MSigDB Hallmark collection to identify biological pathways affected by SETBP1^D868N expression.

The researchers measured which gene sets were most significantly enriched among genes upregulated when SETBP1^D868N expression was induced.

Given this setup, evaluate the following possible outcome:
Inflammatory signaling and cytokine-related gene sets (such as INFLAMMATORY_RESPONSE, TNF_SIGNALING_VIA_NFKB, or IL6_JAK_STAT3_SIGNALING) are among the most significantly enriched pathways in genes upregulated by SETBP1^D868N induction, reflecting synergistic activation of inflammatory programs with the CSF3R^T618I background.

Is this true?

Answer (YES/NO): NO